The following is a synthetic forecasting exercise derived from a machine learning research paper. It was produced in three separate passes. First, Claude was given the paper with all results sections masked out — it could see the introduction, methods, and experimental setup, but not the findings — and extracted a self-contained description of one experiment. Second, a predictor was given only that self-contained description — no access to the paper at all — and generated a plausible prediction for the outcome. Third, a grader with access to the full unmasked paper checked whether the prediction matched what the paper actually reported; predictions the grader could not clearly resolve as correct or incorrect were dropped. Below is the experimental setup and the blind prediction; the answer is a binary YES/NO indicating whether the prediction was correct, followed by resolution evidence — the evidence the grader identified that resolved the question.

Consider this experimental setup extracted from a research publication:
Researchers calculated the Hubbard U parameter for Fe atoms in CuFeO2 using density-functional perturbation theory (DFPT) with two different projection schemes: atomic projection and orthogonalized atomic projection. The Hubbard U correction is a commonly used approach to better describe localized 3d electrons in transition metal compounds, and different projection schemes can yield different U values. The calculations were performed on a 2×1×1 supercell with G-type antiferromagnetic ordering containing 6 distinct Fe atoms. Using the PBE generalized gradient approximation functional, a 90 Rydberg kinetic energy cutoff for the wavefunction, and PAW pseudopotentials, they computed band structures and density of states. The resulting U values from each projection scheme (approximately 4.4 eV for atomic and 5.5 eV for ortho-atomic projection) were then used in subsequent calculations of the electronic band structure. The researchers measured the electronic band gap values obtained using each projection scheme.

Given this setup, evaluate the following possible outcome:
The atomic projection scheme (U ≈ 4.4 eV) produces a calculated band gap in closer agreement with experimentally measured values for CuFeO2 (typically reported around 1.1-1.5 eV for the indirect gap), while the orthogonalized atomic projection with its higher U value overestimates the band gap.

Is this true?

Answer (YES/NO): NO